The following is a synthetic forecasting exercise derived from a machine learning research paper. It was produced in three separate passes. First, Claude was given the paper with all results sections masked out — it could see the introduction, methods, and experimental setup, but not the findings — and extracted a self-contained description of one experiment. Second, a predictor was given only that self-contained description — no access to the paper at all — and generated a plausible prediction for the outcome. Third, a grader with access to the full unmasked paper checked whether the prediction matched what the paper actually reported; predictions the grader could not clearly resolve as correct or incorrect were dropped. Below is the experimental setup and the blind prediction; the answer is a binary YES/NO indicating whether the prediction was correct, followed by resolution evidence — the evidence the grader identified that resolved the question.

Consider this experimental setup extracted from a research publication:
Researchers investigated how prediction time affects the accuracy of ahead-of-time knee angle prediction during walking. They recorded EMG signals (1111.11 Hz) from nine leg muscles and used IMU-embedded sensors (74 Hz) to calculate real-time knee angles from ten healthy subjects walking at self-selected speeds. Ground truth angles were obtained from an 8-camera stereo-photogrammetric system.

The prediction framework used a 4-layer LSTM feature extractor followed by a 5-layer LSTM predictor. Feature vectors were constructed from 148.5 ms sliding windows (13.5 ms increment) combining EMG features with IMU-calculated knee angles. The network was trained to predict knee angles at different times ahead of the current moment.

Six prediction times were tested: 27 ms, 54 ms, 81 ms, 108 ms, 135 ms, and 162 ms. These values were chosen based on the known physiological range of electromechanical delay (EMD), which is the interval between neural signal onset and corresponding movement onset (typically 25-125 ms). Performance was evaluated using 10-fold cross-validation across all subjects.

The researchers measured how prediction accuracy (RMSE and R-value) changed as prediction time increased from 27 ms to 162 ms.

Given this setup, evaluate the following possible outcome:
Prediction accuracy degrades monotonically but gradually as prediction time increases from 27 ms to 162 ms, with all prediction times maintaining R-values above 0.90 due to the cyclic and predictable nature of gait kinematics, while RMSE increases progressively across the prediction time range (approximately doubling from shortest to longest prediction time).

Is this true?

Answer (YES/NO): NO